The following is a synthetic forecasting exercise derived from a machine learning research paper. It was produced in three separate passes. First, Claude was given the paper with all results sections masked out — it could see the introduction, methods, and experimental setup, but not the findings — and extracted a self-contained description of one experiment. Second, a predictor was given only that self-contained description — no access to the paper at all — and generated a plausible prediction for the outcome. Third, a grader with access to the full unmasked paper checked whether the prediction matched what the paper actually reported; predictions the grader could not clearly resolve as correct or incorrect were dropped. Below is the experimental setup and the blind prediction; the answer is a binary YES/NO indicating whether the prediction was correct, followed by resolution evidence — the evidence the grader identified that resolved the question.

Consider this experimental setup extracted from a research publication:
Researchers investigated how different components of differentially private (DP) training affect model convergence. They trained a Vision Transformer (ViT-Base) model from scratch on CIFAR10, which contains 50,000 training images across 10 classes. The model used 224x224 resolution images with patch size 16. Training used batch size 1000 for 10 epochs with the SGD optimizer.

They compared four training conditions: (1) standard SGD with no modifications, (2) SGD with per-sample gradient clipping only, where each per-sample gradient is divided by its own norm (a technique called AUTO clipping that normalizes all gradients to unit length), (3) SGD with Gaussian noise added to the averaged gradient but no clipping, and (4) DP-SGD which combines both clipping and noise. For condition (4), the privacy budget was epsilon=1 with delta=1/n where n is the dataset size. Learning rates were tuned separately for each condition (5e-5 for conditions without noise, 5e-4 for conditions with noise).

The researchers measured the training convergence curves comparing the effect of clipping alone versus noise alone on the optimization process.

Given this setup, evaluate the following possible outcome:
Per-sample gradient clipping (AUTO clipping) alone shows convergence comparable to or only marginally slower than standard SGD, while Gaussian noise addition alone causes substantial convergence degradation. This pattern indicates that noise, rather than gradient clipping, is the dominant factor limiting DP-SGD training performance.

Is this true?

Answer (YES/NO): YES